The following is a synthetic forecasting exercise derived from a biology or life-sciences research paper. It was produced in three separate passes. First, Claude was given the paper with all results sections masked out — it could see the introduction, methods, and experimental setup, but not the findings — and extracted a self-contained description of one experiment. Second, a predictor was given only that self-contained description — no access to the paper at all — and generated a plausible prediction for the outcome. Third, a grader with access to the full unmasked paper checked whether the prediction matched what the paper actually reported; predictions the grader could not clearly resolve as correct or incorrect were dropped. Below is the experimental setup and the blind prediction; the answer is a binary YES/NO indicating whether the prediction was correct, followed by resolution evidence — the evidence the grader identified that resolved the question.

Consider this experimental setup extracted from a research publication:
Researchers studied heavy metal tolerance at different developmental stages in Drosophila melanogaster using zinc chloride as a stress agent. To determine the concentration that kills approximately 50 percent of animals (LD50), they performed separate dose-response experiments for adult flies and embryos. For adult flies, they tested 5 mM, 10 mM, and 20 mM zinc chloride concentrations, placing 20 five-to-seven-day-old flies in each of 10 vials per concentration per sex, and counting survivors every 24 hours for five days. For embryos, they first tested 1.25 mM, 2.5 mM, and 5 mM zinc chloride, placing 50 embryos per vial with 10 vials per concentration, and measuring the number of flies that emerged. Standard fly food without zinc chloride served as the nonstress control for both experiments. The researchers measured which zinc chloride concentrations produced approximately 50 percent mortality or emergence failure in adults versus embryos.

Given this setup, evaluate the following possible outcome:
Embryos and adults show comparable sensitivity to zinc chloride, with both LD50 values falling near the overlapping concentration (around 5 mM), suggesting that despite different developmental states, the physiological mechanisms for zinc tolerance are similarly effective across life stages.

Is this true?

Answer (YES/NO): NO